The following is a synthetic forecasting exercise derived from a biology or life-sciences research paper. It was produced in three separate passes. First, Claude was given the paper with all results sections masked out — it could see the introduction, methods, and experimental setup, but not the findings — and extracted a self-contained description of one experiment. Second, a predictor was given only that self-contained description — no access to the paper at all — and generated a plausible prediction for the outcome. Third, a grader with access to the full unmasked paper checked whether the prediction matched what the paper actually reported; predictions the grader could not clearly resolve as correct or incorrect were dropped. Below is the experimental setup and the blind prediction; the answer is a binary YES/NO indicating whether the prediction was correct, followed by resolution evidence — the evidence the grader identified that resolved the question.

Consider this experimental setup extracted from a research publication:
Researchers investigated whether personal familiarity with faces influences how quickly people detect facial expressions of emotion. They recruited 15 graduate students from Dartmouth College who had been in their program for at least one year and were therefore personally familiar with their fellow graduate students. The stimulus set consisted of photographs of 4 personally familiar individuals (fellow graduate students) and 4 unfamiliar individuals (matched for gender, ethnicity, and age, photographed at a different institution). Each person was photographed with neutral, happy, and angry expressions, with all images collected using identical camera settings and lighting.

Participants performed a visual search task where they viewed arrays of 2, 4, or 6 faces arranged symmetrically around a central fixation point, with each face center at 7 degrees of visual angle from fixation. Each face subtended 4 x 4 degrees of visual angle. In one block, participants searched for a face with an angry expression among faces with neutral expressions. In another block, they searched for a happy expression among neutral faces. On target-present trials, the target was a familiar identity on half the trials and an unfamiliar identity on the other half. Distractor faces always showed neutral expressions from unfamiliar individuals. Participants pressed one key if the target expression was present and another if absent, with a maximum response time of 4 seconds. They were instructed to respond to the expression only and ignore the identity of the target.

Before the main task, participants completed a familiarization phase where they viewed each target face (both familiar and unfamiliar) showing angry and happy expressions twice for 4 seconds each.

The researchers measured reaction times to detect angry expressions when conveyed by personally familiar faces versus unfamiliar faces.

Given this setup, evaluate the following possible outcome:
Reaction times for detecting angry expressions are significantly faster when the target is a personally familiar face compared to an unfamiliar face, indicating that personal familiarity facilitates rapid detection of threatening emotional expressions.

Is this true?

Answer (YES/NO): YES